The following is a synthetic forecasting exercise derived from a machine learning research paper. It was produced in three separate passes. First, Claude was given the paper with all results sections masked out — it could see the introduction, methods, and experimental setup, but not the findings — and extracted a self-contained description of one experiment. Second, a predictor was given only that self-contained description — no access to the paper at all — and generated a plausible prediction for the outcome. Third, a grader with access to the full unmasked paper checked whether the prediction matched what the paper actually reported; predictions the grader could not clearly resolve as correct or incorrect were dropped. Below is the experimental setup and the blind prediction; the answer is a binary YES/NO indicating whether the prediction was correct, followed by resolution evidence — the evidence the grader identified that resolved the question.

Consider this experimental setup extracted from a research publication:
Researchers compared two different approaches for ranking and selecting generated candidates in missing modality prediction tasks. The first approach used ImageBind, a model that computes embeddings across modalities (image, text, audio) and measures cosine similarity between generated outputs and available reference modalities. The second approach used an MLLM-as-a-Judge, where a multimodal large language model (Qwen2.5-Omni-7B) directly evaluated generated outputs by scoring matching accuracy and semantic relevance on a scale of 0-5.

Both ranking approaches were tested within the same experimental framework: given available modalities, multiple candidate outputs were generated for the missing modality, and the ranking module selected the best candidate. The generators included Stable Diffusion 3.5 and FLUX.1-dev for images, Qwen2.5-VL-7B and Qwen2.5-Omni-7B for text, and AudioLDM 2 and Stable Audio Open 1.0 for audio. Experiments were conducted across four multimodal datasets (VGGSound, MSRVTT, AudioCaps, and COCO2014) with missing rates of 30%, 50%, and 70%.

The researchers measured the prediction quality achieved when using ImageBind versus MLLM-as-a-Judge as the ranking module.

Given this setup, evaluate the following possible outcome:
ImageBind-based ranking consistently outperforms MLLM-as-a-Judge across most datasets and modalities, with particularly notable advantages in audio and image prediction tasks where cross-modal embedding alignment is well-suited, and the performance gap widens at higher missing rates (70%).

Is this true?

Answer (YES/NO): NO